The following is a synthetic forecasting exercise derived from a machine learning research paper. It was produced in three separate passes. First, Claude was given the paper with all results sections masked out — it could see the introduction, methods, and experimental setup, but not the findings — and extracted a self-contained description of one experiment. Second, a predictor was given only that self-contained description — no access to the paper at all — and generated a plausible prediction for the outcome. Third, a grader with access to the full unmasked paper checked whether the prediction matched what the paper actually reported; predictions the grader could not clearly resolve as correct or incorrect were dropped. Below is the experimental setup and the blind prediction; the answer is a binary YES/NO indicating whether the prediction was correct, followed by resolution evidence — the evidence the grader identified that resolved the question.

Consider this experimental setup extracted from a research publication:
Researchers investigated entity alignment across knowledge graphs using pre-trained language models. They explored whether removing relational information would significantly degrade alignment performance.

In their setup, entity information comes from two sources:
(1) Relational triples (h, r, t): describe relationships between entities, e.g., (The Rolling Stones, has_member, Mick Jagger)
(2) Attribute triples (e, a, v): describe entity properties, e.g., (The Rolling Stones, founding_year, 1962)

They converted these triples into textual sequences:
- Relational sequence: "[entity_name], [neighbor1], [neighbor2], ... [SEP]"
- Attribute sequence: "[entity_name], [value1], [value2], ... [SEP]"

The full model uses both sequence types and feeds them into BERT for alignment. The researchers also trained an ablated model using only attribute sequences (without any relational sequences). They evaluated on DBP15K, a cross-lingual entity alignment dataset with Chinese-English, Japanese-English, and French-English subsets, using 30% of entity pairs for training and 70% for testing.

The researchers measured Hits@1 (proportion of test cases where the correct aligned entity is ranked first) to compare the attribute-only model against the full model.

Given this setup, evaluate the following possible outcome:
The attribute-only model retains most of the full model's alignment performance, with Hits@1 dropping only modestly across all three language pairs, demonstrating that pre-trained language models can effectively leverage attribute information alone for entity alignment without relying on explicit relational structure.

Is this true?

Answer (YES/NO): NO